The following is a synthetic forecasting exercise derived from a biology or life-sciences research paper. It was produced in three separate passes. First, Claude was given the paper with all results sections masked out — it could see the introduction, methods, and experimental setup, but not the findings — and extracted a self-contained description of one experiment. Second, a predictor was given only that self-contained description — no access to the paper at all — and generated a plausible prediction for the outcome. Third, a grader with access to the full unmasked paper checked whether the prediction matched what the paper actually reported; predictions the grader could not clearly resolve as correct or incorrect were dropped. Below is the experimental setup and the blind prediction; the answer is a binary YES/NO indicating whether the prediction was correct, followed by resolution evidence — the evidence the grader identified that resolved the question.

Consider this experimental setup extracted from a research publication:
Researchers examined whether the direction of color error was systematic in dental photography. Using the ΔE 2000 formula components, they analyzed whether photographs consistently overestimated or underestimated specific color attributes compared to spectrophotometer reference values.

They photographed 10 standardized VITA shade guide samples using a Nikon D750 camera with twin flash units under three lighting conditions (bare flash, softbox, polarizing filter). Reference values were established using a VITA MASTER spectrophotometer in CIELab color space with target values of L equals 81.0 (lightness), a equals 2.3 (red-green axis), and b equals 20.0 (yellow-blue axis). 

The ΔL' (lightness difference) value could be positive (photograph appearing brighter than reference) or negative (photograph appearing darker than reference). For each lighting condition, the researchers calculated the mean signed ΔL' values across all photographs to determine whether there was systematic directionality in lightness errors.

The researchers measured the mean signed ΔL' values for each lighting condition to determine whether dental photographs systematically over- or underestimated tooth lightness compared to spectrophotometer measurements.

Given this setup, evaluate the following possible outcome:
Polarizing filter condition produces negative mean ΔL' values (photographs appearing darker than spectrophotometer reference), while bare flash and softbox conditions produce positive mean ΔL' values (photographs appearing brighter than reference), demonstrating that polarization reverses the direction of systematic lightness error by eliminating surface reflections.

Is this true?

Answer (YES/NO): NO